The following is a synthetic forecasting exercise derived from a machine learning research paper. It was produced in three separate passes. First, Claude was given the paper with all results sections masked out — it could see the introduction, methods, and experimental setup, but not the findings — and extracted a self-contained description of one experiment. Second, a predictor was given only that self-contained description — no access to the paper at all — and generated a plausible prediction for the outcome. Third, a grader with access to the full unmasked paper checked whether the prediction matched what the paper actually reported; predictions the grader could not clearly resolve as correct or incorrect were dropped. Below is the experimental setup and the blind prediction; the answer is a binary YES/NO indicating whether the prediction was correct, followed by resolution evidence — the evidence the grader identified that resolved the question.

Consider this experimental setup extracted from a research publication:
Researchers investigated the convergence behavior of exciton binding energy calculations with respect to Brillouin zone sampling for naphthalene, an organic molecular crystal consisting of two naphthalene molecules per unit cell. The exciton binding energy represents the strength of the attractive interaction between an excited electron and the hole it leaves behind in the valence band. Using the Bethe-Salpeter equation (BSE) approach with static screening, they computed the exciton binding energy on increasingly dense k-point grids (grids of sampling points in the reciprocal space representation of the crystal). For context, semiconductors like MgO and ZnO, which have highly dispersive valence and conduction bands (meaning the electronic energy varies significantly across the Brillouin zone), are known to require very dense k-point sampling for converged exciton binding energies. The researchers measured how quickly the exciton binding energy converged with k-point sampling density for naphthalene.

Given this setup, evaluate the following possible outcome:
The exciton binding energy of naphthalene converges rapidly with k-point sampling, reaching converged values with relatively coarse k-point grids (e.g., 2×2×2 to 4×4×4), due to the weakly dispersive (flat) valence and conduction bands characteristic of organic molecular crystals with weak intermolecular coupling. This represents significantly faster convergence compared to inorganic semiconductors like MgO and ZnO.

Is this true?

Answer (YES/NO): YES